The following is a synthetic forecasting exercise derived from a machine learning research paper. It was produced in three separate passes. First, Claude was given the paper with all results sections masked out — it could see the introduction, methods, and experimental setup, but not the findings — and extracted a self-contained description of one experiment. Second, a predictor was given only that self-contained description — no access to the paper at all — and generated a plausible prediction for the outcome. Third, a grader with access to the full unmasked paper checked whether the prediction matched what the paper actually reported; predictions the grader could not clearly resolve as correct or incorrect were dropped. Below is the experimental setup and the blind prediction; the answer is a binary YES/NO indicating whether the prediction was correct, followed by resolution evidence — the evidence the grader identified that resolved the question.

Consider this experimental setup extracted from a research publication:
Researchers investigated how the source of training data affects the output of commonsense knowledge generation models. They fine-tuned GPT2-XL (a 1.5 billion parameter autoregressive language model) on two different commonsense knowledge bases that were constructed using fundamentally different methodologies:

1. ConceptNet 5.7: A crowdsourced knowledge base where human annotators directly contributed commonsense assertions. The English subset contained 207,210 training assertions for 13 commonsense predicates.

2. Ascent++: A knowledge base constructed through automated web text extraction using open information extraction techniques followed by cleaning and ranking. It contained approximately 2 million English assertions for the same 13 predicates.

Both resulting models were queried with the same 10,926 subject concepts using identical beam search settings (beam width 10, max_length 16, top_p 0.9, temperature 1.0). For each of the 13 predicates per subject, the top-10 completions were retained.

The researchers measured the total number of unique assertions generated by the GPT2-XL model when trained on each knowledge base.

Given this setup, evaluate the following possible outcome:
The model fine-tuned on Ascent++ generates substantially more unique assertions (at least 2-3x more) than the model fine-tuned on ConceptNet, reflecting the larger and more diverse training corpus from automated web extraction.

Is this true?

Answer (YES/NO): NO